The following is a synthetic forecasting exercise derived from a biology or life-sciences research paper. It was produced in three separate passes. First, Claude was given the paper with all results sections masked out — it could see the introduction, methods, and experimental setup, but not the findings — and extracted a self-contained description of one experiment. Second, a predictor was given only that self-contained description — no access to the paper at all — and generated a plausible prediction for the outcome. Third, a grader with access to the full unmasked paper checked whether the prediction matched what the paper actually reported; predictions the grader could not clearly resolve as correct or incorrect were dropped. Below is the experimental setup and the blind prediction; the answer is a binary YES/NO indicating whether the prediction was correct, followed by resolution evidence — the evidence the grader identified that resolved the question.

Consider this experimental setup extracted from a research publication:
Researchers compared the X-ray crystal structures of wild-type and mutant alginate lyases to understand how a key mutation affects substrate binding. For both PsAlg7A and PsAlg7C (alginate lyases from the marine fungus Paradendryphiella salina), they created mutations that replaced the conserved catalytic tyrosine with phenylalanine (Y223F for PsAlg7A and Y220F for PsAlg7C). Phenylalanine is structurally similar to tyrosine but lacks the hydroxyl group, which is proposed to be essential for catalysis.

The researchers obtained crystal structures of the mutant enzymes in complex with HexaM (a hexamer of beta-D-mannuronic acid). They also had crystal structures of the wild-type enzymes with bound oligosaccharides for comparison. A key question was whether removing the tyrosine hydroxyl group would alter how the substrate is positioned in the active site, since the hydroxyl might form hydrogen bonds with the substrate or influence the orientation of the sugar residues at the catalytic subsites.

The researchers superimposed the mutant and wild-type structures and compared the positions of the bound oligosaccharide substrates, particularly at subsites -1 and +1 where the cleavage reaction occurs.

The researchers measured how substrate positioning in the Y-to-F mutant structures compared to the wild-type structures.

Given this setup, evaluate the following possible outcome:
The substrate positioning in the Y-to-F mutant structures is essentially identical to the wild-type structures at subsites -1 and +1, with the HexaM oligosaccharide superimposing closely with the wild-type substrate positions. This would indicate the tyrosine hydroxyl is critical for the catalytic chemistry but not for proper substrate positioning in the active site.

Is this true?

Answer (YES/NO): NO